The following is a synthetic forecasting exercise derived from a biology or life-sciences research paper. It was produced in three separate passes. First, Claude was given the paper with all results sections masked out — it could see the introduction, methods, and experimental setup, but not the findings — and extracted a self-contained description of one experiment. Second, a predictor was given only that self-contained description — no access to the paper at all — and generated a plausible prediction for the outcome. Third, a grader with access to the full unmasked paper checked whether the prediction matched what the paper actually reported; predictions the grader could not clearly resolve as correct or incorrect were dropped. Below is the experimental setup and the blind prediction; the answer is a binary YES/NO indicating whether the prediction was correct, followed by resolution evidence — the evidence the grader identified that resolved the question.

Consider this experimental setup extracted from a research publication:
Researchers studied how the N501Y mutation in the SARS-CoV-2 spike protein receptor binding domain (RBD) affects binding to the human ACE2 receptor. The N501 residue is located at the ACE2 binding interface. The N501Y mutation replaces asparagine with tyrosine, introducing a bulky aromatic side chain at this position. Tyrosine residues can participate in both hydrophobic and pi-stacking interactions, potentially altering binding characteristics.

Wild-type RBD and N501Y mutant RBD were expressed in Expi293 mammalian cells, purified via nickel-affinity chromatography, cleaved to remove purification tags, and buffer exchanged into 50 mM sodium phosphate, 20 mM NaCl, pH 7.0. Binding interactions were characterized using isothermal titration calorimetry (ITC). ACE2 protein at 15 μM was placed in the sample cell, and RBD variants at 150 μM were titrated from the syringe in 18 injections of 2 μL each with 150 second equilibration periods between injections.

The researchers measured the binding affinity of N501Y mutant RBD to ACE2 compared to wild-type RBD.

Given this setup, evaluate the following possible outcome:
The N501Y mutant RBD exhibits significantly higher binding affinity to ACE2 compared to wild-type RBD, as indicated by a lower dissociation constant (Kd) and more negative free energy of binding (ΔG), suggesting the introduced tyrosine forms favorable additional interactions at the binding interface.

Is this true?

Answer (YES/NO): YES